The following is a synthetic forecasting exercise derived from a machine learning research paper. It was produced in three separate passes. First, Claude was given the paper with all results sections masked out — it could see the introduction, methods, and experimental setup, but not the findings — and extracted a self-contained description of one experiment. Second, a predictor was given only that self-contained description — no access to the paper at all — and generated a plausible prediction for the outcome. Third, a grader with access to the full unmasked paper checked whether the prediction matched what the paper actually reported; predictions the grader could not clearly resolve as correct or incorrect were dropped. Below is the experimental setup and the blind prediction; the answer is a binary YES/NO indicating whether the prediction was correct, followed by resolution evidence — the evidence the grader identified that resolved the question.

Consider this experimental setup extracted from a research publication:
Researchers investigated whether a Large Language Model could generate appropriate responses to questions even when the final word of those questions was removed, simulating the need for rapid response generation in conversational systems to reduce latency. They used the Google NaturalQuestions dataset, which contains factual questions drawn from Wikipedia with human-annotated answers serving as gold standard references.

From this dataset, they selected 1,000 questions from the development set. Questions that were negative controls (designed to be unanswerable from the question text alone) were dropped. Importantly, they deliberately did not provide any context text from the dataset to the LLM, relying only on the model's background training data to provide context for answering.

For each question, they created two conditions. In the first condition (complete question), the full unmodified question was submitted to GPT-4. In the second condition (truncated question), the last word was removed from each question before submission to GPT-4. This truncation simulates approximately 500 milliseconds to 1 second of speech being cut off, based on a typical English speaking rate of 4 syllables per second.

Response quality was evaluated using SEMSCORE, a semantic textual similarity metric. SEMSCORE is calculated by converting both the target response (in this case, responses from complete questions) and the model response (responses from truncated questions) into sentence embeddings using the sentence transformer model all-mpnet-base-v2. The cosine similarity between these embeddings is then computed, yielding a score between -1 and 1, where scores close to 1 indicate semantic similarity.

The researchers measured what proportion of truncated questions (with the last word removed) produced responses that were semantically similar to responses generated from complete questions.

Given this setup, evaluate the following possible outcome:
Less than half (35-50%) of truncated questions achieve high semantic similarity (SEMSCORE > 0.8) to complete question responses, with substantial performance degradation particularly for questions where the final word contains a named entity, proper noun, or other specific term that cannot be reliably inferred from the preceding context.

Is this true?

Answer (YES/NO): NO